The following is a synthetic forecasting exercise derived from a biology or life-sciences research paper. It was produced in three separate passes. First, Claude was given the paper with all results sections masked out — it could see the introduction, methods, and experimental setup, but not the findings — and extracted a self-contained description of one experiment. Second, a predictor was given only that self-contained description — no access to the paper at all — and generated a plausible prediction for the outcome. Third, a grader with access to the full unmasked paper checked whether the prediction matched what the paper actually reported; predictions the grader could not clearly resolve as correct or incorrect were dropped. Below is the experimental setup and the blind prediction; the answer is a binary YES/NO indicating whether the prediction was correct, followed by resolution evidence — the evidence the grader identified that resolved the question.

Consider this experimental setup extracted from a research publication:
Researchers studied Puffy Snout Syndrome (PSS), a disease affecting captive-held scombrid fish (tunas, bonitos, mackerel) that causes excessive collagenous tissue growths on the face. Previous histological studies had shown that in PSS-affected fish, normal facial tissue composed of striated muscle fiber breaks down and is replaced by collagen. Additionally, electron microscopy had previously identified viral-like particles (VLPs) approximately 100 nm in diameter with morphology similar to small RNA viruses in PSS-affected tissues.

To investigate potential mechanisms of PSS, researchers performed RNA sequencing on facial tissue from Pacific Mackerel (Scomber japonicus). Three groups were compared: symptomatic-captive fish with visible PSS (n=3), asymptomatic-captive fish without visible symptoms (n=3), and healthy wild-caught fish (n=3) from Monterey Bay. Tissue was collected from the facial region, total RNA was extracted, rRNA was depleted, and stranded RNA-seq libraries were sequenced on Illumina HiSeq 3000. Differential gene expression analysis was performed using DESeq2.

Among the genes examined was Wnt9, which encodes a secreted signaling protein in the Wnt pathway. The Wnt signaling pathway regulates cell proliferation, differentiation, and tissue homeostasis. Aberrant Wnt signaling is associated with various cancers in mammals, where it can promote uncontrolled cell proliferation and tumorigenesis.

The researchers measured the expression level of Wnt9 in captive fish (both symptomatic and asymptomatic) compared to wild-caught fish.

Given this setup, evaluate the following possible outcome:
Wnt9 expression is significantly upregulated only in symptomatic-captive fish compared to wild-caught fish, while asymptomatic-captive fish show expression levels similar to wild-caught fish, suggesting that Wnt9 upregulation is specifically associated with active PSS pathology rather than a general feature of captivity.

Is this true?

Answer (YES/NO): NO